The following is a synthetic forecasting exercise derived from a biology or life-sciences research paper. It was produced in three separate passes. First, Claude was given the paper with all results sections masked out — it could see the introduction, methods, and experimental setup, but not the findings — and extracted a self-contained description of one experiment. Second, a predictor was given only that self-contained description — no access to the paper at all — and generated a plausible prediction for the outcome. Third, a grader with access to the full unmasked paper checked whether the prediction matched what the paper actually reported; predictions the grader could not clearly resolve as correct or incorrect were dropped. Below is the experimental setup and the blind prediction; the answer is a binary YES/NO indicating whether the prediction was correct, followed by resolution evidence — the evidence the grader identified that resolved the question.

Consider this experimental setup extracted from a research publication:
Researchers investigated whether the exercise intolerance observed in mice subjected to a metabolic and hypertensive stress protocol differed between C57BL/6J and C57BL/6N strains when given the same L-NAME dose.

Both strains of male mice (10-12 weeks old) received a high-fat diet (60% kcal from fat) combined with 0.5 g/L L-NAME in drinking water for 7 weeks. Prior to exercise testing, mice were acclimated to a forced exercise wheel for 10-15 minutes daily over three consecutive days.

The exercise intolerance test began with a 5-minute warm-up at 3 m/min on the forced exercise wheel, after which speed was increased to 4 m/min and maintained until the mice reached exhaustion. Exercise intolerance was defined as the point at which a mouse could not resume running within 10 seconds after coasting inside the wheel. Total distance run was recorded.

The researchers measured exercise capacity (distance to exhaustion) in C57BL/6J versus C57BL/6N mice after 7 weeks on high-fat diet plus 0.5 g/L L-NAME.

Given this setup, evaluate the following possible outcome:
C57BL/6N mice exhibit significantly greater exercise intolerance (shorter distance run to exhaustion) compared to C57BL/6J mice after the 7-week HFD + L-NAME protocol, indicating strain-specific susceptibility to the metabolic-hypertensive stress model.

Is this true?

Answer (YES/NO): YES